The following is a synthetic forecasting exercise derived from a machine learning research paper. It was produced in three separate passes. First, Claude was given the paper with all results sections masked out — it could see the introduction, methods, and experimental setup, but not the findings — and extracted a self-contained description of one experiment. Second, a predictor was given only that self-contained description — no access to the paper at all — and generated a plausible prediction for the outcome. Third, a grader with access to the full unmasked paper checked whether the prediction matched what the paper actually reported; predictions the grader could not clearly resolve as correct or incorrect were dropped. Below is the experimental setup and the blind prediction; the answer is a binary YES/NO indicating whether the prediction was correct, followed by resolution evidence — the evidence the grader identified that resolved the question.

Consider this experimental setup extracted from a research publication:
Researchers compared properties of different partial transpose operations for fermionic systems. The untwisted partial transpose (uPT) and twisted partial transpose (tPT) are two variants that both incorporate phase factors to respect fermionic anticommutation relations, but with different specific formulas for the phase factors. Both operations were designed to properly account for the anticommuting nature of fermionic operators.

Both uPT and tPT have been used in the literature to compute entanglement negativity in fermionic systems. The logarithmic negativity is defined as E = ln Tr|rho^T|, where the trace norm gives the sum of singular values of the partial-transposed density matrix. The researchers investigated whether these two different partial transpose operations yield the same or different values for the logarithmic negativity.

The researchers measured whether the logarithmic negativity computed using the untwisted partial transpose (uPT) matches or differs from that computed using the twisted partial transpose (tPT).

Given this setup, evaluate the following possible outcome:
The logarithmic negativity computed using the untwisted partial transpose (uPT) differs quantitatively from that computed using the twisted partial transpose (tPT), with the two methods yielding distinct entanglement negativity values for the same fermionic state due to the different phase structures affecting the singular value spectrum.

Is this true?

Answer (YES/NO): NO